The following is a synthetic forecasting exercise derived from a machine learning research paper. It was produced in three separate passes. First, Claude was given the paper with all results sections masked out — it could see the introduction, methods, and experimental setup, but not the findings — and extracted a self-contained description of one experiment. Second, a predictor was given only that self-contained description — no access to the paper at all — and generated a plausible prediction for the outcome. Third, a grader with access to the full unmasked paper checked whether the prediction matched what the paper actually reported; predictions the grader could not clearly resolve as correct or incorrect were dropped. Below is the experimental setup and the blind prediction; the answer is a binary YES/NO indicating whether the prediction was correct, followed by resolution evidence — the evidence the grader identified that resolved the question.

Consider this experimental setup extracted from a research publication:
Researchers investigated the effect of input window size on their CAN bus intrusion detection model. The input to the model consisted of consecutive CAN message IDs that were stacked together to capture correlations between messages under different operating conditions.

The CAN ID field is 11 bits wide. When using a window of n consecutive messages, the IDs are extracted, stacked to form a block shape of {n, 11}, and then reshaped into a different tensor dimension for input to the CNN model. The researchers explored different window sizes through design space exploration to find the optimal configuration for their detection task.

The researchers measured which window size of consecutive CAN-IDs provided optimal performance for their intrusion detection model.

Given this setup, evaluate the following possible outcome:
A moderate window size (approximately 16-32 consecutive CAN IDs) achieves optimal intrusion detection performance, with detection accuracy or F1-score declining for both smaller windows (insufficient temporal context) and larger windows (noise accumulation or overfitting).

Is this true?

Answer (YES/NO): NO